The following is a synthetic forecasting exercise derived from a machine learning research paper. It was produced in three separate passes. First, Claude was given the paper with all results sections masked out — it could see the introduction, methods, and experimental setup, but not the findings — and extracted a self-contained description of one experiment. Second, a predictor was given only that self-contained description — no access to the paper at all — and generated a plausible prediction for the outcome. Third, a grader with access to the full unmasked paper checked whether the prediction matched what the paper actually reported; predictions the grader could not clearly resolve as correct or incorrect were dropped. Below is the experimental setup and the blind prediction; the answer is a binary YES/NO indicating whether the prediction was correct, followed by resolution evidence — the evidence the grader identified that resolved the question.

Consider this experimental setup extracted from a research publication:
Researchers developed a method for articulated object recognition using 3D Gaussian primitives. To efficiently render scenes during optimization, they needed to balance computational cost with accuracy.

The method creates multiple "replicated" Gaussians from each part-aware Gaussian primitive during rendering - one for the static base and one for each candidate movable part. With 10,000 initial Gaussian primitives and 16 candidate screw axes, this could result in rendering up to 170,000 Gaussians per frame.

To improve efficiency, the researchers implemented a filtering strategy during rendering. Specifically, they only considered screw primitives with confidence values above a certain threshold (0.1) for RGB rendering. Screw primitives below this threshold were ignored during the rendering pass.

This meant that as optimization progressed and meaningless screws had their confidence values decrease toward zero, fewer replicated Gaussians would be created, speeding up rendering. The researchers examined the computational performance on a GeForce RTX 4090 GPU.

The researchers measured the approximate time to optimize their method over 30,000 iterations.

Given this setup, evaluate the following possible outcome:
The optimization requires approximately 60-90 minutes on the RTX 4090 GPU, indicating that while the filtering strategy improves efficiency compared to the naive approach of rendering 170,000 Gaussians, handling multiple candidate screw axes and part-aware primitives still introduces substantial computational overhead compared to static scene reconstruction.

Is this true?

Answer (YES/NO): NO